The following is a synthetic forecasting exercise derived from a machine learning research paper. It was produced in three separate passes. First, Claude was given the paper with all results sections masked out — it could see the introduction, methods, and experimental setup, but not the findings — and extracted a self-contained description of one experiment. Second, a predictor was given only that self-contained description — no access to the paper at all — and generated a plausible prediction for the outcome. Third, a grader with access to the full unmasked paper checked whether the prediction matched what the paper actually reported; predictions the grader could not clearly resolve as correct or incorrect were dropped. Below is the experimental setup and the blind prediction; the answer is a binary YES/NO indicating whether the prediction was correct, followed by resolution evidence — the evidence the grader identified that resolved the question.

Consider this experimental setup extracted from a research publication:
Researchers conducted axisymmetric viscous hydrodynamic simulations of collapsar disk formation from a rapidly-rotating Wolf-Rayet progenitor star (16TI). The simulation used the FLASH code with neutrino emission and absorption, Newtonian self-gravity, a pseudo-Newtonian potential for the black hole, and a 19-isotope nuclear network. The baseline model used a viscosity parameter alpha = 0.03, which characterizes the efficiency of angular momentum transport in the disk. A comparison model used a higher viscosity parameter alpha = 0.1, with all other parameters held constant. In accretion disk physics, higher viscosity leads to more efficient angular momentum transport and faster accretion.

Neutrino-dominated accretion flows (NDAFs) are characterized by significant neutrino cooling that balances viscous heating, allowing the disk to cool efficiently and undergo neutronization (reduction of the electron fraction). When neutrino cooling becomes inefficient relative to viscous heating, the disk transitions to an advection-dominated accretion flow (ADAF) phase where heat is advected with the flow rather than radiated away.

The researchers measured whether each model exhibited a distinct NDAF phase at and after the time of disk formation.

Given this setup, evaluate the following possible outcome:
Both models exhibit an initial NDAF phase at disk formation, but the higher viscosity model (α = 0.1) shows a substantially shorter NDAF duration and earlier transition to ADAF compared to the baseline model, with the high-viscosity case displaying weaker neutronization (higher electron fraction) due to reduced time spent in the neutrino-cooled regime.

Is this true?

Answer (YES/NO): NO